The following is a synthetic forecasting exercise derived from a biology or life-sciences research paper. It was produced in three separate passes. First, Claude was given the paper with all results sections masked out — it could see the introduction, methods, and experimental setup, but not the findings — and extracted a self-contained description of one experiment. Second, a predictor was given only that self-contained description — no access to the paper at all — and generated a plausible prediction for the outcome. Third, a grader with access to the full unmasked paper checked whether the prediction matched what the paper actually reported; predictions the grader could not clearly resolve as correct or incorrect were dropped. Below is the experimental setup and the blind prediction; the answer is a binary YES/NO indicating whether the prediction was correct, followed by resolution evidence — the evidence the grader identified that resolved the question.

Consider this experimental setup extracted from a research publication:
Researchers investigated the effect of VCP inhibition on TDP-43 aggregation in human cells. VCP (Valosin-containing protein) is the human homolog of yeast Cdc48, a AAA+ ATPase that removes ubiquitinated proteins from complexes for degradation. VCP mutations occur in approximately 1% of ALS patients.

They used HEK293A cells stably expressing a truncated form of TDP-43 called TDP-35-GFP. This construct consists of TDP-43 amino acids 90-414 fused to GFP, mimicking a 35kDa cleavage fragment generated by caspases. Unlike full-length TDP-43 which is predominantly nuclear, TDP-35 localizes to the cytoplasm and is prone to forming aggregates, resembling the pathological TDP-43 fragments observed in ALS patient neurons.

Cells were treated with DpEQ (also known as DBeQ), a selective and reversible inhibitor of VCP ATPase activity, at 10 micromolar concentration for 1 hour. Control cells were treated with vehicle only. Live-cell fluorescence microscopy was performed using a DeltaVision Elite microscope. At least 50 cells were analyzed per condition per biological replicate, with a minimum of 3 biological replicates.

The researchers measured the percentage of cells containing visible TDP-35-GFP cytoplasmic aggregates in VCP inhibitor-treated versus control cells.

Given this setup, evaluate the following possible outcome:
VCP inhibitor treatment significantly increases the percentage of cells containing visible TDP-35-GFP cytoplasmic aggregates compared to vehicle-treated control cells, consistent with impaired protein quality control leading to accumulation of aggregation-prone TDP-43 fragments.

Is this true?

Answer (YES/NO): YES